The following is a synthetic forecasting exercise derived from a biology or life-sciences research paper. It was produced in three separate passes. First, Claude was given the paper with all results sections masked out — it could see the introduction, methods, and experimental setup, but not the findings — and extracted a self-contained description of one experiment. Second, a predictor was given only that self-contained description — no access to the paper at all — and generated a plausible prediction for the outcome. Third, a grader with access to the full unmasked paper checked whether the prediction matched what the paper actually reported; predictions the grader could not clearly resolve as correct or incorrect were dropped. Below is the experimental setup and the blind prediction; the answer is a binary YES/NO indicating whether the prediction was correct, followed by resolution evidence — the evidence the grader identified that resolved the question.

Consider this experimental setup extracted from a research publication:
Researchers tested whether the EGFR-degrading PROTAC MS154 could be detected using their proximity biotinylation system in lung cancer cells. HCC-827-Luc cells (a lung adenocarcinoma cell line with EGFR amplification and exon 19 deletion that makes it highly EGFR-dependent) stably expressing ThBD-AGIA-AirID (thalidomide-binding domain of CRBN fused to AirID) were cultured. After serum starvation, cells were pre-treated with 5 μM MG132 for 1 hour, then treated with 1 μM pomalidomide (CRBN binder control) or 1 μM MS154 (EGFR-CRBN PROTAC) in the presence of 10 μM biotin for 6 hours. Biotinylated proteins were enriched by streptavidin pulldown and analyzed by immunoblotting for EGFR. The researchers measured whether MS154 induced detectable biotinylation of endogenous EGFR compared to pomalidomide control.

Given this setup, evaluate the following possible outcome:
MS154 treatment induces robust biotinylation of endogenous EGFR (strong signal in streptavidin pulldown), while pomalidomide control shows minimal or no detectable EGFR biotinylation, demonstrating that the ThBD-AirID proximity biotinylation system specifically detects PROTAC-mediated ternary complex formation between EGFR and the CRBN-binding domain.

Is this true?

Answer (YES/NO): YES